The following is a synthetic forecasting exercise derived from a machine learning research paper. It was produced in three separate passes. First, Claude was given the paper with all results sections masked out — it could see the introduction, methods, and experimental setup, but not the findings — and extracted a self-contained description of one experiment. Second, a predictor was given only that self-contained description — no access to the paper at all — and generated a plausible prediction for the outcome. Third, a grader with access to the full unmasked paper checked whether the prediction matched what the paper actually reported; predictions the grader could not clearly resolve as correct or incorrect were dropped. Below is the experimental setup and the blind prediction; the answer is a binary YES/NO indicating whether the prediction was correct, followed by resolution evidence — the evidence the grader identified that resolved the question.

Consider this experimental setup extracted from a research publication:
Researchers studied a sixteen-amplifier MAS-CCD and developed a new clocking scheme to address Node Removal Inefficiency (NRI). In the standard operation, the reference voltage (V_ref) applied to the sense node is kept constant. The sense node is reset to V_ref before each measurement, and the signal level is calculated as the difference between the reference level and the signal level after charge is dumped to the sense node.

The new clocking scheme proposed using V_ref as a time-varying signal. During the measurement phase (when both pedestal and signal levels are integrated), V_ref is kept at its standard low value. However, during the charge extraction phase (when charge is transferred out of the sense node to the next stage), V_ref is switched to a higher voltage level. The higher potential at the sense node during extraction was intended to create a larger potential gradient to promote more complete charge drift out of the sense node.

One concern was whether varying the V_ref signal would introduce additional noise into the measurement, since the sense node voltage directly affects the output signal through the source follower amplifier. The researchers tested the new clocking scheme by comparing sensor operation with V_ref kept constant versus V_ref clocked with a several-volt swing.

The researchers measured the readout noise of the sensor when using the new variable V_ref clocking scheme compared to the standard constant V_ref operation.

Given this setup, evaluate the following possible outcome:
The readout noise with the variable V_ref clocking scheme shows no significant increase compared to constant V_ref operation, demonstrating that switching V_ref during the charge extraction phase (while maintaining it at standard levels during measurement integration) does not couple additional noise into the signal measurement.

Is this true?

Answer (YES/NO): YES